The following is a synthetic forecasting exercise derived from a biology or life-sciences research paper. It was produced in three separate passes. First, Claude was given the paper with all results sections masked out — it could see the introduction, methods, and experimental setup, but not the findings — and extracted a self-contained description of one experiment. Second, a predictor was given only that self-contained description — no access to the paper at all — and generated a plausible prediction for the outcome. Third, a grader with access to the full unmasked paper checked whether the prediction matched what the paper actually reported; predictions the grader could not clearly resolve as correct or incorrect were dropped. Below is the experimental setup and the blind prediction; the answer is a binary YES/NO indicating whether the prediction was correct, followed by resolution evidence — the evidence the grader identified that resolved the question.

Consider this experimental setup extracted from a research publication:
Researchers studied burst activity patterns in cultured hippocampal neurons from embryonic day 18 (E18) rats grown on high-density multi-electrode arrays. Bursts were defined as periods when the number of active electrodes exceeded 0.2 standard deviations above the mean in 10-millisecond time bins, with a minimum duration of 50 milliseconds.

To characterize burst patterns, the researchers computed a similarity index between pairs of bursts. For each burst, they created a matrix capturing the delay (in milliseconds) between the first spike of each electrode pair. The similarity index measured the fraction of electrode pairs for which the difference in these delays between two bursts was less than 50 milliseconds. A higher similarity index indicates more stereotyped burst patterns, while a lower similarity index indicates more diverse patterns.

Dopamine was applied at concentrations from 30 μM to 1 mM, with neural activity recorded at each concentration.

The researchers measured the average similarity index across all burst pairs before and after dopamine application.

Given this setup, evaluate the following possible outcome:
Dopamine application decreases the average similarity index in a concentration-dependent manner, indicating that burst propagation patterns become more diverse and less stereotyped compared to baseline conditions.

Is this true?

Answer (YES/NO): YES